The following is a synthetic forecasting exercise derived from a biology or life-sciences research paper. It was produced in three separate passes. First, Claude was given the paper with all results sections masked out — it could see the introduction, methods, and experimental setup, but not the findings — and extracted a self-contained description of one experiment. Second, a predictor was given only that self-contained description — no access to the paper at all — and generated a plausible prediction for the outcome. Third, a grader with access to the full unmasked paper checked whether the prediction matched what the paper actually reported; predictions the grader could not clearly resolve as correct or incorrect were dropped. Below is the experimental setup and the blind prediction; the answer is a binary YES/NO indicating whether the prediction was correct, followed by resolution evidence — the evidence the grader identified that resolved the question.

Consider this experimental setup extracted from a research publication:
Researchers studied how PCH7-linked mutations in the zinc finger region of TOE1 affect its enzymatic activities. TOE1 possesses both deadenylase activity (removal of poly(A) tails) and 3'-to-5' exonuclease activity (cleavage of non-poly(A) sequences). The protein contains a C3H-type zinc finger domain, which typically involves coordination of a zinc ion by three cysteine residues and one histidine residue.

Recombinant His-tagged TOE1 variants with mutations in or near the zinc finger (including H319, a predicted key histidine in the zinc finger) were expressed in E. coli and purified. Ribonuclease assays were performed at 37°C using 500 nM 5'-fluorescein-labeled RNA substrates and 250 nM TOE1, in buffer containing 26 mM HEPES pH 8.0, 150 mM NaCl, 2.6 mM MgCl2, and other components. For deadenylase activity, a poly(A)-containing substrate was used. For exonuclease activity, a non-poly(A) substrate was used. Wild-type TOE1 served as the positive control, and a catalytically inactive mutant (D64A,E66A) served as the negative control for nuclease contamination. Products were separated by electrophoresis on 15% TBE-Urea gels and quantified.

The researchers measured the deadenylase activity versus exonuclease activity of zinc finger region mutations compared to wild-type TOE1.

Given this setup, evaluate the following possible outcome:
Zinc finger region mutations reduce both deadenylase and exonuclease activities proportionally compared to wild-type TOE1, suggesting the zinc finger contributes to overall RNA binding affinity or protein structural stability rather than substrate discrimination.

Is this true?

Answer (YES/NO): NO